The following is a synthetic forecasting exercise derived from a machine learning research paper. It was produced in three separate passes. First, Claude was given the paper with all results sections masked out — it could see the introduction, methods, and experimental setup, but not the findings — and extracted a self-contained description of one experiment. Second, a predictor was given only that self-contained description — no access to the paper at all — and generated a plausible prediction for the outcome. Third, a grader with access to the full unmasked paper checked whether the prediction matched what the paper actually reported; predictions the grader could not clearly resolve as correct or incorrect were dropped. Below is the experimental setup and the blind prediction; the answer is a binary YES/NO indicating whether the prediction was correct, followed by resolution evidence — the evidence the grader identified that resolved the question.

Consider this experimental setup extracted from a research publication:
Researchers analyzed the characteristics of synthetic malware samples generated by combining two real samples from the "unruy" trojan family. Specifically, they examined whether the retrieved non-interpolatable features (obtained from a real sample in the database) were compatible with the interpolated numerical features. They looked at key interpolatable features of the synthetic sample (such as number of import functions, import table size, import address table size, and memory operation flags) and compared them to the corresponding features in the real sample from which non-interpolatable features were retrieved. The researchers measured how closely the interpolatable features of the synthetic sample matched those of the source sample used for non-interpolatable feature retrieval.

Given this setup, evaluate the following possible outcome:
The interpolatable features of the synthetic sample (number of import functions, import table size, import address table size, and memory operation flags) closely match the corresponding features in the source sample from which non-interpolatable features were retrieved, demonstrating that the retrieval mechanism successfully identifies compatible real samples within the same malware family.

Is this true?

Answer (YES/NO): YES